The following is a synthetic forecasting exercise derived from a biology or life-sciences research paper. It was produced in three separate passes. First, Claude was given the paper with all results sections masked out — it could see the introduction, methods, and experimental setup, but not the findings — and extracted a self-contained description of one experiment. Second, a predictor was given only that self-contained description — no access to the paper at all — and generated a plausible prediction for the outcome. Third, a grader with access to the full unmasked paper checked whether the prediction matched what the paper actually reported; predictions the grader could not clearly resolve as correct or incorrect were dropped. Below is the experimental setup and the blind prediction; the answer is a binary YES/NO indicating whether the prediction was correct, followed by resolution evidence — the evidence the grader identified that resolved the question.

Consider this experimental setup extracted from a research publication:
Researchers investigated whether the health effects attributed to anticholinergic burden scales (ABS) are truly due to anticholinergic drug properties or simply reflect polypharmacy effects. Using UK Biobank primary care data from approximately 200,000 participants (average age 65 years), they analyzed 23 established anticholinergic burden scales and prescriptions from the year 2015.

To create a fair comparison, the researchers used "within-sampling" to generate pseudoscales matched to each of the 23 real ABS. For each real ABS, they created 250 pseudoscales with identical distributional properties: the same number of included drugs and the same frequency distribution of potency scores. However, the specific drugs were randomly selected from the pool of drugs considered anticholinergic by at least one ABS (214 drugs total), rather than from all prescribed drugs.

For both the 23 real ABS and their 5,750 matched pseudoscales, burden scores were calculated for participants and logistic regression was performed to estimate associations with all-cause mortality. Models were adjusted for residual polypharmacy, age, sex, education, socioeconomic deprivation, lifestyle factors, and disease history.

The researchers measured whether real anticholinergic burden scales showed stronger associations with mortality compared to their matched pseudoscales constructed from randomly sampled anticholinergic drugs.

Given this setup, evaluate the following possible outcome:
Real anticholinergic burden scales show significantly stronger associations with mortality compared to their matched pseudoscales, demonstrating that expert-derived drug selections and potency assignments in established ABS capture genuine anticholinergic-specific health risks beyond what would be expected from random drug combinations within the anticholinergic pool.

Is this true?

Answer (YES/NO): NO